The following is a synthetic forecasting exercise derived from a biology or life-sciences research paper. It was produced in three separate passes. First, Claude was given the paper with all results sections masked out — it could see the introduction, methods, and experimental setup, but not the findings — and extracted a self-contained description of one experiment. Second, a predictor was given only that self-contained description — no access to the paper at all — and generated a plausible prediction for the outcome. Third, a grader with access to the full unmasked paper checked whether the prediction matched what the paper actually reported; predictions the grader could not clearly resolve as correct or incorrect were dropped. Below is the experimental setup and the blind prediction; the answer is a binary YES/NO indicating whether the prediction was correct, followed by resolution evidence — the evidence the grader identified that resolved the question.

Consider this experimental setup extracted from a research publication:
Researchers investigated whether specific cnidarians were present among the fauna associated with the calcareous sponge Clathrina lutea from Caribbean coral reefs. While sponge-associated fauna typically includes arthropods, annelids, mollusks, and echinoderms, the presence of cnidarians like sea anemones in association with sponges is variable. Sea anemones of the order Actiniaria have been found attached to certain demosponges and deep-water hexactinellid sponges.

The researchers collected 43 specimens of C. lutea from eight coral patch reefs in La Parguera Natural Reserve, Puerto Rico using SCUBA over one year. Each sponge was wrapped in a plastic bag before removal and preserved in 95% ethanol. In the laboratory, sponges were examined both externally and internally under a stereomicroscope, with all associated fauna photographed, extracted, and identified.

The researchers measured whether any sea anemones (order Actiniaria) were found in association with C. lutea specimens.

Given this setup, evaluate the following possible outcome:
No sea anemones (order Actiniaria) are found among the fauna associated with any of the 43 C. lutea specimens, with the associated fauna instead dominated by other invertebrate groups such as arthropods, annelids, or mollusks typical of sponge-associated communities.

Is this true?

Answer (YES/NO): NO